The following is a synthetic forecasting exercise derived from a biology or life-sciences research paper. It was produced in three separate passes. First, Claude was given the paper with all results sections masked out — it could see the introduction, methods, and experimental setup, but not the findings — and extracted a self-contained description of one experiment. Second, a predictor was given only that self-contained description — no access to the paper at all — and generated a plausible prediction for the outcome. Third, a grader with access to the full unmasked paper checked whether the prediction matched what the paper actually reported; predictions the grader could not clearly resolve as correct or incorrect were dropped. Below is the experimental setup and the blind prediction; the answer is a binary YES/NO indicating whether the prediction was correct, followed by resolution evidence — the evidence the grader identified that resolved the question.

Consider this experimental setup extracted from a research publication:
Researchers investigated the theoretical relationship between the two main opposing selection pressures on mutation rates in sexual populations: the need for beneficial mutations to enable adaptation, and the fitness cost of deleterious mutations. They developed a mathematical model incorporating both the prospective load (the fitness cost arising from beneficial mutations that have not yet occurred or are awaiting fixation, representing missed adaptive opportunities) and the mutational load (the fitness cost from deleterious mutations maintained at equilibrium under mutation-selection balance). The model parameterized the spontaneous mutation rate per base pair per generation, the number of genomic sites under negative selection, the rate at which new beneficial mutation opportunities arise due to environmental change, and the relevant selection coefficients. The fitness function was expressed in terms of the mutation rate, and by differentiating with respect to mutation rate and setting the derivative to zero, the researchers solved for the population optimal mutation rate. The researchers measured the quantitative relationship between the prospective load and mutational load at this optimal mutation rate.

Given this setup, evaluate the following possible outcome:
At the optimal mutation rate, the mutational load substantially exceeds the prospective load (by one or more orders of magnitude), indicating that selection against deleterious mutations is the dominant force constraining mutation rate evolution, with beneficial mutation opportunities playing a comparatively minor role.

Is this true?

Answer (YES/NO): NO